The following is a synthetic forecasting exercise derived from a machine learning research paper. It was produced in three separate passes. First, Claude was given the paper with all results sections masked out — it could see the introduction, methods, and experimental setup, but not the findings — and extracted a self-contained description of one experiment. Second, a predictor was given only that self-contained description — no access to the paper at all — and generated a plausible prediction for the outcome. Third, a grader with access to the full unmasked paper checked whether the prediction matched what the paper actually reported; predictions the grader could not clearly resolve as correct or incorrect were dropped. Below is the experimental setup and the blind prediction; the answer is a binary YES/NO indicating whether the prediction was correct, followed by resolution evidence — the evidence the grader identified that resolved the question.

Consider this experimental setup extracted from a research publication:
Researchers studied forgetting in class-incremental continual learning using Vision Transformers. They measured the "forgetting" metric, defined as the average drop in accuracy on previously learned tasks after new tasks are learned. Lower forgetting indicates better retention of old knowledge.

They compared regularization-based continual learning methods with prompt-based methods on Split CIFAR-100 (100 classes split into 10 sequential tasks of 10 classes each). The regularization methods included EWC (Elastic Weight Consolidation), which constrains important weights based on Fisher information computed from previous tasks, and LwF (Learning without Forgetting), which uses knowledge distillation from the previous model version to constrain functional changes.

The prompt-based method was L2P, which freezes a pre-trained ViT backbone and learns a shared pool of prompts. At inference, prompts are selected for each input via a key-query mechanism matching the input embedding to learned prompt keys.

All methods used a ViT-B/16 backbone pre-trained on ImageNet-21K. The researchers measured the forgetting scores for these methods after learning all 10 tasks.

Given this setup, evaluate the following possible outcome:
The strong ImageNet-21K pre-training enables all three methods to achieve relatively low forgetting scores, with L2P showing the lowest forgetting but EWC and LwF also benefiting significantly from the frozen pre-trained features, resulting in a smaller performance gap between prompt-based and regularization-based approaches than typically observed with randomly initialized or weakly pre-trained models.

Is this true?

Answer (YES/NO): NO